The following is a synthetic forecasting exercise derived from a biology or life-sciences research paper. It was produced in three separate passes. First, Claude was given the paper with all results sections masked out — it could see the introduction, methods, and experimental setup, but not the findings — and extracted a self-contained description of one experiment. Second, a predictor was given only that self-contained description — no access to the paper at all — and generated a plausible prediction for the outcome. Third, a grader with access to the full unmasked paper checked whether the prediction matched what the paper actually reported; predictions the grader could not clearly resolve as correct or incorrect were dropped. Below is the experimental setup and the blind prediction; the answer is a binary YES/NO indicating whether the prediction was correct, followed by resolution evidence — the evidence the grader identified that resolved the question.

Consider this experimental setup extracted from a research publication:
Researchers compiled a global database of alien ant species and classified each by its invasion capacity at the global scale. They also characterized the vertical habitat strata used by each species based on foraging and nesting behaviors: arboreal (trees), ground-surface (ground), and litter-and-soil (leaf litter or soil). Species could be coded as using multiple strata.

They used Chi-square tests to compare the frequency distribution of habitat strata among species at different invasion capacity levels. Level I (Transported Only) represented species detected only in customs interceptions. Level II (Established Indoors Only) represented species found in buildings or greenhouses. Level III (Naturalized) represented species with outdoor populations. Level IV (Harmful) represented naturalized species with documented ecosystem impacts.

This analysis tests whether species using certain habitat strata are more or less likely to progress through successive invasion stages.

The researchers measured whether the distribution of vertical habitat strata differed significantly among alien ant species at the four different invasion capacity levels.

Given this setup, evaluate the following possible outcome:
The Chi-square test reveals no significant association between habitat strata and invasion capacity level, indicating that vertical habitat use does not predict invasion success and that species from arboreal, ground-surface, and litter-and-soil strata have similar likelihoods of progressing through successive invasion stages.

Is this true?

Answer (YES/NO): NO